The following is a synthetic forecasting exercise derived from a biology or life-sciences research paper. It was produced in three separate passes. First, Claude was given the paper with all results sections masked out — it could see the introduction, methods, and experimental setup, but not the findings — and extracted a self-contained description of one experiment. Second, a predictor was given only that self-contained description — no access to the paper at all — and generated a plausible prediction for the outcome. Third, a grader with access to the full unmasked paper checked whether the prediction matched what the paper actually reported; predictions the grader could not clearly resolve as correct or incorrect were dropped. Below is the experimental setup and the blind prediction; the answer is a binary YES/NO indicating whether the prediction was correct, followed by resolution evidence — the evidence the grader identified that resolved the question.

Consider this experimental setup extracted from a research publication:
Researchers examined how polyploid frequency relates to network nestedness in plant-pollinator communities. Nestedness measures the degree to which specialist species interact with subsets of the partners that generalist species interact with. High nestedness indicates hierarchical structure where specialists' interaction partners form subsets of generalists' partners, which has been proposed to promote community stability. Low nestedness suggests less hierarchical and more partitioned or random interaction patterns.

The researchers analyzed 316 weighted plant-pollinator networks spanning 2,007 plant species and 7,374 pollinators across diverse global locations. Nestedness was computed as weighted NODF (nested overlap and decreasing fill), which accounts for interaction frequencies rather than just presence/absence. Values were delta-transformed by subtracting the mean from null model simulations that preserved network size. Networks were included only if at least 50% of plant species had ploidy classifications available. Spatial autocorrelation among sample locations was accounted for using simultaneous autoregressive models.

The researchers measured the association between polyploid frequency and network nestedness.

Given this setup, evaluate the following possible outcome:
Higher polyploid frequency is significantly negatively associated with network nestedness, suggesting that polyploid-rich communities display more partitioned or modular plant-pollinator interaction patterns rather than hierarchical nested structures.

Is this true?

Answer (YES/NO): NO